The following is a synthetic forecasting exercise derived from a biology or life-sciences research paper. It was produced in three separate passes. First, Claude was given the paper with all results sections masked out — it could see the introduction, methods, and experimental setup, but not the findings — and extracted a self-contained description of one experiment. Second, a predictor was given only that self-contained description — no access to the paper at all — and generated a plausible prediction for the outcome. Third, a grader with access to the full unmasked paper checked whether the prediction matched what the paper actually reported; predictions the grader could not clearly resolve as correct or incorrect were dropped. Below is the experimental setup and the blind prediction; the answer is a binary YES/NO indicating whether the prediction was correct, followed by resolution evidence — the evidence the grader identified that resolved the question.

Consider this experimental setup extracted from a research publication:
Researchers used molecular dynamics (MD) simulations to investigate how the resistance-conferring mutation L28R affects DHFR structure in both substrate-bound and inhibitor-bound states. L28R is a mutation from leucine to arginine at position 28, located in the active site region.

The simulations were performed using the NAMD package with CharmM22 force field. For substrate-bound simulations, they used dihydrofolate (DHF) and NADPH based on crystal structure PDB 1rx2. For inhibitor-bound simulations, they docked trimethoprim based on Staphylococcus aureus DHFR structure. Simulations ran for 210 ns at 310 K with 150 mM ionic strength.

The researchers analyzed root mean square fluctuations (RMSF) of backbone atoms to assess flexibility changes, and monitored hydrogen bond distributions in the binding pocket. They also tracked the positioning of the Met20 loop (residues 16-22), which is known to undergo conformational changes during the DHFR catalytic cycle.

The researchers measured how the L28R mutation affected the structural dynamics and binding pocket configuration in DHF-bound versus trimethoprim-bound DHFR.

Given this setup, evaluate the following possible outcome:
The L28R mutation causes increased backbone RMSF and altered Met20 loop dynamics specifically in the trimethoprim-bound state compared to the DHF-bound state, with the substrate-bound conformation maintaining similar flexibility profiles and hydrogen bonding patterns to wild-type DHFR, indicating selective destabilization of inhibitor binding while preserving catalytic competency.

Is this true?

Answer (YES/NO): NO